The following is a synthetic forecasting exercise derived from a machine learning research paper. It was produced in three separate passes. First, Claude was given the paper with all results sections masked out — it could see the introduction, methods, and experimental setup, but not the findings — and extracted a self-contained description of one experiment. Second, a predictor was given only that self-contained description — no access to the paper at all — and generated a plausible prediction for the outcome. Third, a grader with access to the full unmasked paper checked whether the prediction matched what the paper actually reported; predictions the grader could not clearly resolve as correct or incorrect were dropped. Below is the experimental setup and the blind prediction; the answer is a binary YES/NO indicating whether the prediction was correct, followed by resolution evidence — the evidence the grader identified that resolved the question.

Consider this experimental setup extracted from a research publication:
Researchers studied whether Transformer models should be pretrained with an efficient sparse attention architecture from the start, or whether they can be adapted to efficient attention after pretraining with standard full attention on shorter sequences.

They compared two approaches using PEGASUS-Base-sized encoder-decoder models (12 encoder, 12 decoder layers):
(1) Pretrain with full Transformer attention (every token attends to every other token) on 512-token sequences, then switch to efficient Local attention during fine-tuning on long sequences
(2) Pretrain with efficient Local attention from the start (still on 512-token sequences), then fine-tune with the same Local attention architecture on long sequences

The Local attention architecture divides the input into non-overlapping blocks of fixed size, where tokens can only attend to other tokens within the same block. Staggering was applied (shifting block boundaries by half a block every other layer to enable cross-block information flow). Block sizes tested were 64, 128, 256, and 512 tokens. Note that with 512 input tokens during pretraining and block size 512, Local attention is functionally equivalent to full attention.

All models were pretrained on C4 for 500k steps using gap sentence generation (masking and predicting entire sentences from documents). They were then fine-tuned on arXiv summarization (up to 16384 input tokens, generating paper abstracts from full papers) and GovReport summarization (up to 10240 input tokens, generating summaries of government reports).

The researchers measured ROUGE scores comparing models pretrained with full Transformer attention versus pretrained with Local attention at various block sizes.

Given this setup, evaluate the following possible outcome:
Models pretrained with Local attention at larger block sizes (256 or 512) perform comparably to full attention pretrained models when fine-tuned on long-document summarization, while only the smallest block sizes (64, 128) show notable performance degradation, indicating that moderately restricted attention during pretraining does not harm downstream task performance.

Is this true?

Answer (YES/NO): NO